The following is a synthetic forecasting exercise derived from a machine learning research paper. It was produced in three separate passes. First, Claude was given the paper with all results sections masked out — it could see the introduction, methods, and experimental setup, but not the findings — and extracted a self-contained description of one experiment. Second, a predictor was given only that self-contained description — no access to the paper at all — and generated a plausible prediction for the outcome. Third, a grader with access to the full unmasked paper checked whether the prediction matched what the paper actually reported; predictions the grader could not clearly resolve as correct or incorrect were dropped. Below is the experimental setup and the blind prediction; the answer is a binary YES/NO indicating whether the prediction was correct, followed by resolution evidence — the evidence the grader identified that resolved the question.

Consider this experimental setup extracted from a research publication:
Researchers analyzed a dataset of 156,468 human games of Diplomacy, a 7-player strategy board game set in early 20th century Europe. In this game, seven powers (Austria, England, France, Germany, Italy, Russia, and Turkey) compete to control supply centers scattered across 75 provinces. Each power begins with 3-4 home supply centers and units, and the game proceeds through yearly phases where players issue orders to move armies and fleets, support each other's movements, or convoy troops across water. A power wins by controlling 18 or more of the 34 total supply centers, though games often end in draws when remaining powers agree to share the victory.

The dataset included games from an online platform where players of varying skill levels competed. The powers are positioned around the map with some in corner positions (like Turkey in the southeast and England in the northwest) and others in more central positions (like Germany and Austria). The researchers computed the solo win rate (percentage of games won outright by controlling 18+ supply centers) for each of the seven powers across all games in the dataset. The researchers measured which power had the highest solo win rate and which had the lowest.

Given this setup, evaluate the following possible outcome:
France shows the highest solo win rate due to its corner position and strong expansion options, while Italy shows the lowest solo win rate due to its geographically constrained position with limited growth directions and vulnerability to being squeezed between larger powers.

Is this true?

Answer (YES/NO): NO